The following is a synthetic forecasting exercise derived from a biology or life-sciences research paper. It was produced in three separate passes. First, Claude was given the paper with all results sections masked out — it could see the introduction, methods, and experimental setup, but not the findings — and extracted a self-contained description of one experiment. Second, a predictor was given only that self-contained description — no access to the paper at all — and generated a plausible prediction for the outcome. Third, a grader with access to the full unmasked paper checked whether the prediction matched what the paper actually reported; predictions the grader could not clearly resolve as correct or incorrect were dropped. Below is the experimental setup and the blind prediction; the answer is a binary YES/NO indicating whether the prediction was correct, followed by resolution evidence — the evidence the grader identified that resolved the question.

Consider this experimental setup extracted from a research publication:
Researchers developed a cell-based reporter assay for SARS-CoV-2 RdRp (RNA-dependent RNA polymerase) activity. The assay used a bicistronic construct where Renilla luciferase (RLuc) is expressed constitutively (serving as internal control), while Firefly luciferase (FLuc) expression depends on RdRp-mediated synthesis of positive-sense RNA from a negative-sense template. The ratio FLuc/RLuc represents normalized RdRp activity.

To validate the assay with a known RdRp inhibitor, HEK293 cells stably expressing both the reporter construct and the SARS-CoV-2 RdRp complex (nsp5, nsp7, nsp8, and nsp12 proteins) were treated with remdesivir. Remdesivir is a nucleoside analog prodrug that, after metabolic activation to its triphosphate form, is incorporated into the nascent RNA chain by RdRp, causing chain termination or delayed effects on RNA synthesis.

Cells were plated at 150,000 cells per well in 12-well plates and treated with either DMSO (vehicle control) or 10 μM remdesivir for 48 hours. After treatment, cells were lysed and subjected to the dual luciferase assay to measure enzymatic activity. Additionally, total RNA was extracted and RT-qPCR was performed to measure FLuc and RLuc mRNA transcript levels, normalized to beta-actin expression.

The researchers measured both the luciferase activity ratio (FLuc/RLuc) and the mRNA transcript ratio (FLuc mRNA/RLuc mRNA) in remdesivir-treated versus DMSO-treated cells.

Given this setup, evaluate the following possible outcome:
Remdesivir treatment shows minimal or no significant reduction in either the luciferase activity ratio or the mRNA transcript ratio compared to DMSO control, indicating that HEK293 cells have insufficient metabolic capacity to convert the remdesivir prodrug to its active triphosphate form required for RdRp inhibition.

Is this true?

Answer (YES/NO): NO